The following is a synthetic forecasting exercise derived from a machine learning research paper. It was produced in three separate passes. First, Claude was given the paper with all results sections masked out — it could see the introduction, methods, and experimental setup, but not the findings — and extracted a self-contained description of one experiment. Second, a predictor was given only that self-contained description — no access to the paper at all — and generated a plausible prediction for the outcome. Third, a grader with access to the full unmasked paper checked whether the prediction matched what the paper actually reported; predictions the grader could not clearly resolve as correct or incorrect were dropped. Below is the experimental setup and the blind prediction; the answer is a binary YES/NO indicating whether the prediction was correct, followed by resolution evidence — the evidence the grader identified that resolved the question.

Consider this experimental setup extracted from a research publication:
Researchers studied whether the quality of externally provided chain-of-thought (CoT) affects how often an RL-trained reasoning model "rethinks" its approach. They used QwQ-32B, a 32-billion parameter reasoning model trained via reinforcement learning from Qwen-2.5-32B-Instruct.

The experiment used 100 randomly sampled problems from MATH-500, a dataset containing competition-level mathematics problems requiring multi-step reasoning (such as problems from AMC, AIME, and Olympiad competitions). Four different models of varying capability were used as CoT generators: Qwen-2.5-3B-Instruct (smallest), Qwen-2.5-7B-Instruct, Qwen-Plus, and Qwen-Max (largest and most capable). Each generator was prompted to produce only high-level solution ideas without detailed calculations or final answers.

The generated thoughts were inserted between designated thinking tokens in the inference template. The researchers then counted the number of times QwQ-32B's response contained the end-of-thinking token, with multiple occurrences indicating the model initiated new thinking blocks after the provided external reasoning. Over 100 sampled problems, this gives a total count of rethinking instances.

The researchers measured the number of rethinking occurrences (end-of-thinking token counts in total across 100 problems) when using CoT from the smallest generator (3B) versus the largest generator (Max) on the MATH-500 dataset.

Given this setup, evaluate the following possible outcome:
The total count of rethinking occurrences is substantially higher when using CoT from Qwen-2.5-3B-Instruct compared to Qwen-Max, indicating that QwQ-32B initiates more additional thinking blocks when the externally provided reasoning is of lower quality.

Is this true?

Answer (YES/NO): YES